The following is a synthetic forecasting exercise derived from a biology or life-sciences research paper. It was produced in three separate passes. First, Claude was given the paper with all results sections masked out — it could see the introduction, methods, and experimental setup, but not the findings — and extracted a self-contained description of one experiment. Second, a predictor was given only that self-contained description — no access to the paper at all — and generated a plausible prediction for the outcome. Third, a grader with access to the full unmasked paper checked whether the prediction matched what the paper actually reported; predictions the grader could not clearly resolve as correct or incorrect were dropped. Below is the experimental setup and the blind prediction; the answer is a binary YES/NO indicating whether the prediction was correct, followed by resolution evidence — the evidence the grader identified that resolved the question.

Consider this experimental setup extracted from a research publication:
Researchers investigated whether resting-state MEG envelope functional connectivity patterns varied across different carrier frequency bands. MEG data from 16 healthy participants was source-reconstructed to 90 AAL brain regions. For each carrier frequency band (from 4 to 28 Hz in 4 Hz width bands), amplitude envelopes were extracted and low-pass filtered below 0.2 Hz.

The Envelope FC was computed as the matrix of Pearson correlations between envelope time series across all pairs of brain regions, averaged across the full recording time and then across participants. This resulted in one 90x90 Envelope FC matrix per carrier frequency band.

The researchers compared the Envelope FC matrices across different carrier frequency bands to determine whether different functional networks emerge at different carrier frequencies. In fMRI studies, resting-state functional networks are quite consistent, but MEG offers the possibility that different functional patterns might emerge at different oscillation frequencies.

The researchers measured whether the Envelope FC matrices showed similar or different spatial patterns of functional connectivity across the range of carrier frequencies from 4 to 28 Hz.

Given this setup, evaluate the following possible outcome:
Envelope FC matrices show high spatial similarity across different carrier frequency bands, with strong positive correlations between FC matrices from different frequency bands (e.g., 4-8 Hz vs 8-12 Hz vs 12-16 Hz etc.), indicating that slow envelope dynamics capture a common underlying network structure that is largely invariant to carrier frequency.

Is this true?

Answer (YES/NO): NO